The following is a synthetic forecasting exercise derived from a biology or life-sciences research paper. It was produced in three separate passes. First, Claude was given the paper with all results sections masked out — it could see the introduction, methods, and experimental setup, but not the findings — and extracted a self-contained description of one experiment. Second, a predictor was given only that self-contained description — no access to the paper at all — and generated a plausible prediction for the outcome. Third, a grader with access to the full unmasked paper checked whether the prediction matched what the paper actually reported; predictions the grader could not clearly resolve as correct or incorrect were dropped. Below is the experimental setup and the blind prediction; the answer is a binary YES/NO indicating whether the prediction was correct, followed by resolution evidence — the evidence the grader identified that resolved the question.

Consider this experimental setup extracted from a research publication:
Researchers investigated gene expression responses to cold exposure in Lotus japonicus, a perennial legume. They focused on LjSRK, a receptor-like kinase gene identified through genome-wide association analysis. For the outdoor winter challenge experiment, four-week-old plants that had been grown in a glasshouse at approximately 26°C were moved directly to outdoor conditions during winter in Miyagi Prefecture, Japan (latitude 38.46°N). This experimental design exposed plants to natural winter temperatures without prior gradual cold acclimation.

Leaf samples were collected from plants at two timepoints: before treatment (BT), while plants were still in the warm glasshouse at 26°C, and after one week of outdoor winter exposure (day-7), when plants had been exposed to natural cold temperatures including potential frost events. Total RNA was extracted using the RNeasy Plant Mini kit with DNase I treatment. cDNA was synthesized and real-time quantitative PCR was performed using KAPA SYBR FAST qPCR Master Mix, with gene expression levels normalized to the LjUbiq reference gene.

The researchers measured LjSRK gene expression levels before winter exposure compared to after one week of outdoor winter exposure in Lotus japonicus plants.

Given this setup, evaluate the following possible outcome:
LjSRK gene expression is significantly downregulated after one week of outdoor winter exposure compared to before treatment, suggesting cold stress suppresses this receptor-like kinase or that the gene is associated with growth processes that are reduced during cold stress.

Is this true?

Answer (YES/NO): NO